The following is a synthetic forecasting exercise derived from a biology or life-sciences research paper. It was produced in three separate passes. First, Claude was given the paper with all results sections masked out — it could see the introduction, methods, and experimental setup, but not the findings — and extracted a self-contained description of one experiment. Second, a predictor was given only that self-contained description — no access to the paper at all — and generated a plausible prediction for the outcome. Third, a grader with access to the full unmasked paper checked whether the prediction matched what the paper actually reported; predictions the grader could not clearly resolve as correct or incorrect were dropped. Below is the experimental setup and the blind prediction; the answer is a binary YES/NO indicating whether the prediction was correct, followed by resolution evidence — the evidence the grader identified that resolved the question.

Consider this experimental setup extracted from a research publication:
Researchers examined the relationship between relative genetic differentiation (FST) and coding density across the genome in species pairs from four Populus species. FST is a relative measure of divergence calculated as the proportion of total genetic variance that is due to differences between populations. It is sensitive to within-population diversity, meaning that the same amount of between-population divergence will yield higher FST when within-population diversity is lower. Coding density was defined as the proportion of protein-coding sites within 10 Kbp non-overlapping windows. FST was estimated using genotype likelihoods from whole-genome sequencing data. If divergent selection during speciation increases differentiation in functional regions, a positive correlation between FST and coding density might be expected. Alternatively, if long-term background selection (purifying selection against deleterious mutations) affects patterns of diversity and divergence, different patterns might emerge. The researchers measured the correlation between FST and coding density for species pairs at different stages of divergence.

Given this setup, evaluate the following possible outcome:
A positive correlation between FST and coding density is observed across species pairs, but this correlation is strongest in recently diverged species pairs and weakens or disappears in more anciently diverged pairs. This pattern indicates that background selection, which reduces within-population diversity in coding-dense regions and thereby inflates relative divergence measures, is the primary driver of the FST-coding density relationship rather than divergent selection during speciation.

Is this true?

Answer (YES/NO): NO